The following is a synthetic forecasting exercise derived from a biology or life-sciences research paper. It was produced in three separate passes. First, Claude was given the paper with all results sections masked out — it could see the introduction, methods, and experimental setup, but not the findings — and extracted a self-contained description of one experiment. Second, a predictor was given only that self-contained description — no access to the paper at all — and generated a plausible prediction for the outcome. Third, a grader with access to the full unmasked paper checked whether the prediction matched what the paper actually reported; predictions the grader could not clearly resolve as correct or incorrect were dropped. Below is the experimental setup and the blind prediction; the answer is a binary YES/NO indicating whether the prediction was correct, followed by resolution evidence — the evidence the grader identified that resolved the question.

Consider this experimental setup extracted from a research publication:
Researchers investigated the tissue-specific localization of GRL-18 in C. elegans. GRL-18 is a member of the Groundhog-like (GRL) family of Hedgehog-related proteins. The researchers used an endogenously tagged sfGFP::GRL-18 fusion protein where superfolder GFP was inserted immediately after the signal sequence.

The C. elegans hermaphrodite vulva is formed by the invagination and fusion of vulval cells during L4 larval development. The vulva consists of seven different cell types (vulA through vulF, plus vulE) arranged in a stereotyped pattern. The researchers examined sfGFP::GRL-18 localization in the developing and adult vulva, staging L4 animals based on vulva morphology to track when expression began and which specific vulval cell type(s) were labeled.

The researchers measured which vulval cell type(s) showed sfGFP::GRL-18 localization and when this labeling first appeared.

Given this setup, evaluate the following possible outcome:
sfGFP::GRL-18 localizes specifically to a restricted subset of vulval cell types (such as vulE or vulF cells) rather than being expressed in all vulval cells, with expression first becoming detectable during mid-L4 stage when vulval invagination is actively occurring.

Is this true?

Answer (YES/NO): NO